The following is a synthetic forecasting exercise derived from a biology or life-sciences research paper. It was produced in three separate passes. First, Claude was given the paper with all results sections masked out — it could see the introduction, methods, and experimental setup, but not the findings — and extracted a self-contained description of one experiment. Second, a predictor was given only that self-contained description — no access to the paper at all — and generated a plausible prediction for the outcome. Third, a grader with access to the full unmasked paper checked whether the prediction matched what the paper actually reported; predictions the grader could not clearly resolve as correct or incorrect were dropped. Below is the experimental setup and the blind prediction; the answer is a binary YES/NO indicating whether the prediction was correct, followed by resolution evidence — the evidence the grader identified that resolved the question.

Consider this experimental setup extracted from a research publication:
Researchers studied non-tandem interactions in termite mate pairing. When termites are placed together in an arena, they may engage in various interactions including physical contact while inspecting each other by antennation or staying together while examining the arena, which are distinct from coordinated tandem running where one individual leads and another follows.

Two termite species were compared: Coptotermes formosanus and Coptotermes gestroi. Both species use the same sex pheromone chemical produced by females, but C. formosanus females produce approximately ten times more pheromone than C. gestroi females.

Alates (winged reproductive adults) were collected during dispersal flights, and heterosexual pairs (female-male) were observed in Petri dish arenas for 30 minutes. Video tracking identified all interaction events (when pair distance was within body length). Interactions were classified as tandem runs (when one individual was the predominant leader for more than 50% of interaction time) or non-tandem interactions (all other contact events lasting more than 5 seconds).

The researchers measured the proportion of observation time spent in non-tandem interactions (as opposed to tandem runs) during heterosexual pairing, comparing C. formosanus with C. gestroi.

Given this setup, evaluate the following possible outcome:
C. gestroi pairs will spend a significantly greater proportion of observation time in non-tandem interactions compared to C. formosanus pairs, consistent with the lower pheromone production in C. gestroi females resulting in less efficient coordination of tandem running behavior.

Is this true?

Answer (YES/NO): NO